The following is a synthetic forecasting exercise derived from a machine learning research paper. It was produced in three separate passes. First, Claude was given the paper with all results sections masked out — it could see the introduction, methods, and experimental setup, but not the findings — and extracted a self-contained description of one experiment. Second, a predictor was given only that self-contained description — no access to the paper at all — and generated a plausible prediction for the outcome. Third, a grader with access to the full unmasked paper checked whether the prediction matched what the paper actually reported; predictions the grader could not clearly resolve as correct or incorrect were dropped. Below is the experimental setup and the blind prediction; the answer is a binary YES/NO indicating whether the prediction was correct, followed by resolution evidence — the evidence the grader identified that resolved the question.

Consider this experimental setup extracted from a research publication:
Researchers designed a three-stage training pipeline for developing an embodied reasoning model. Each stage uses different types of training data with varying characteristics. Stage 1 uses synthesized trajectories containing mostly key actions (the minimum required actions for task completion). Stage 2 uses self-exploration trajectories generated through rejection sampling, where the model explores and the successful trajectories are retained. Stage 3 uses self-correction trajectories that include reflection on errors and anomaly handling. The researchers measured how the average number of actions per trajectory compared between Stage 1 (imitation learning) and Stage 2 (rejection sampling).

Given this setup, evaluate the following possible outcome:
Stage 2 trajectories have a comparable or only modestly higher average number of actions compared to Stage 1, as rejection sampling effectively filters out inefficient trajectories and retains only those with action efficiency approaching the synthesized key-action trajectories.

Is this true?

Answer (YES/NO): NO